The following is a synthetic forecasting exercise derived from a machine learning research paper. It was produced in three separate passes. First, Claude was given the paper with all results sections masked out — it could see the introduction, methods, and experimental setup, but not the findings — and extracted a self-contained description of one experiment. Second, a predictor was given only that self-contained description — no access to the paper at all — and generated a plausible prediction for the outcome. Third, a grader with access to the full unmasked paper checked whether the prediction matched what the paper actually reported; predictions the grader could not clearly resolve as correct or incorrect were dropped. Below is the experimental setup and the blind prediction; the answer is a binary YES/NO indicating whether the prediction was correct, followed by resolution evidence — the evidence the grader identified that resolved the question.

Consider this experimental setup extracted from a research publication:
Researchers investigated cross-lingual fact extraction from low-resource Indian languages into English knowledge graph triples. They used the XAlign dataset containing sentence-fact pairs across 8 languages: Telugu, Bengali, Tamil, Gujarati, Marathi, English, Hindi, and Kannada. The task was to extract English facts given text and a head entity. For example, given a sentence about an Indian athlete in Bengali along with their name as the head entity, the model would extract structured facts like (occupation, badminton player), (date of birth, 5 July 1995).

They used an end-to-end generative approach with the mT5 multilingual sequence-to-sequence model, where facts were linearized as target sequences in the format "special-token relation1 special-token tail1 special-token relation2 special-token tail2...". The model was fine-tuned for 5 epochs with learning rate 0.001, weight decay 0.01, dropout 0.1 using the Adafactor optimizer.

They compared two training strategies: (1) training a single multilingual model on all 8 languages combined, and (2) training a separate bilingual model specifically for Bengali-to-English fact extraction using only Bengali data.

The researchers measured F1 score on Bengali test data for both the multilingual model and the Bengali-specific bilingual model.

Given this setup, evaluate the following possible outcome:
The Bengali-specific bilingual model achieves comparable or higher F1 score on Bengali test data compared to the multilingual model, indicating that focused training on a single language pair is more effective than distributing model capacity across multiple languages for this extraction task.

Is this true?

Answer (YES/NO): YES